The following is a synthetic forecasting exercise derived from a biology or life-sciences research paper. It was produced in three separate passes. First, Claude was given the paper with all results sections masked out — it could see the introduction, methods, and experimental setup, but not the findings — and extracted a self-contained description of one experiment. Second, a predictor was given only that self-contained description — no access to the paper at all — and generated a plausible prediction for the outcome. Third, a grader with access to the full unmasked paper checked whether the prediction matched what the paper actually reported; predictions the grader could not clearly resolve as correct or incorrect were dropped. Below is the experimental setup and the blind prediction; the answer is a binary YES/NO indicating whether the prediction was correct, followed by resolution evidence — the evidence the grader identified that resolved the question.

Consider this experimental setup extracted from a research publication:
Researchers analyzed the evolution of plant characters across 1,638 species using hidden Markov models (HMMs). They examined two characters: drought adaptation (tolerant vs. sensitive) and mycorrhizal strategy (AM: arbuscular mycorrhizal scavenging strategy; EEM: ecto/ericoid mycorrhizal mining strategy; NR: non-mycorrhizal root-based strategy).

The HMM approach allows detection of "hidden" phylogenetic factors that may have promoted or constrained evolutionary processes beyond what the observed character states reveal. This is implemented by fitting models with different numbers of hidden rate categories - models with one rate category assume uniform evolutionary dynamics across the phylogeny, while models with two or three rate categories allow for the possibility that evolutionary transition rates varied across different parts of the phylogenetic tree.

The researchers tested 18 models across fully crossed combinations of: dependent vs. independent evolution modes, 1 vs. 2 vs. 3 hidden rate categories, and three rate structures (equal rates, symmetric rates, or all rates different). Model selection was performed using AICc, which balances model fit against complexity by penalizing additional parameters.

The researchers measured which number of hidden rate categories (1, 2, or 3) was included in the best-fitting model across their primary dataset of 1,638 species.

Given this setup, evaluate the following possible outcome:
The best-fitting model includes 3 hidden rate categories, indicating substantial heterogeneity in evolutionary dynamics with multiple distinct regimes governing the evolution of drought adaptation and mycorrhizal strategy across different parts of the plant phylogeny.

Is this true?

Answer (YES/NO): NO